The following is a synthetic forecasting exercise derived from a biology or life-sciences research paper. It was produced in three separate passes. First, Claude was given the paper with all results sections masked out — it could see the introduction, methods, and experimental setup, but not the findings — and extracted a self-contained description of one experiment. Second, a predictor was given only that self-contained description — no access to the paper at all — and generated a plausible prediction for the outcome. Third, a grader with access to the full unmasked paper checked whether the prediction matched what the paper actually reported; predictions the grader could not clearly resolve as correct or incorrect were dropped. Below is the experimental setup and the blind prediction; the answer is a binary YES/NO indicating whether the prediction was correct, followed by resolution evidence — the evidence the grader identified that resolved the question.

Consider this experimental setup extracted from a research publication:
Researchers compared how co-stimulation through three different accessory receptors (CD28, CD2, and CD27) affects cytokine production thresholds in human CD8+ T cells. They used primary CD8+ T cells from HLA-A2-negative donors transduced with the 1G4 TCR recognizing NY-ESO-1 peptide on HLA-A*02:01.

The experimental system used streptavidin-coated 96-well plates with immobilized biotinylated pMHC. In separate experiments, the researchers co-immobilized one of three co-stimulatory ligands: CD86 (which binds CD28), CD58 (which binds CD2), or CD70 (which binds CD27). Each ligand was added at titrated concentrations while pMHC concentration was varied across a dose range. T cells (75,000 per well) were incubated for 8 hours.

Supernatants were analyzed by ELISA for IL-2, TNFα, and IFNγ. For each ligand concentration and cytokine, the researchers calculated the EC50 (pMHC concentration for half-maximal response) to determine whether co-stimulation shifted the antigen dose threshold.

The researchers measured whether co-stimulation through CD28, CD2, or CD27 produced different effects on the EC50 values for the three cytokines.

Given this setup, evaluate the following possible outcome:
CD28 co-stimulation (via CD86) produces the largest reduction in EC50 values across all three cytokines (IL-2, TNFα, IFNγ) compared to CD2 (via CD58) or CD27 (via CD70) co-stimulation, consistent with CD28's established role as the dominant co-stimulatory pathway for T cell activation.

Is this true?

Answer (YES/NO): NO